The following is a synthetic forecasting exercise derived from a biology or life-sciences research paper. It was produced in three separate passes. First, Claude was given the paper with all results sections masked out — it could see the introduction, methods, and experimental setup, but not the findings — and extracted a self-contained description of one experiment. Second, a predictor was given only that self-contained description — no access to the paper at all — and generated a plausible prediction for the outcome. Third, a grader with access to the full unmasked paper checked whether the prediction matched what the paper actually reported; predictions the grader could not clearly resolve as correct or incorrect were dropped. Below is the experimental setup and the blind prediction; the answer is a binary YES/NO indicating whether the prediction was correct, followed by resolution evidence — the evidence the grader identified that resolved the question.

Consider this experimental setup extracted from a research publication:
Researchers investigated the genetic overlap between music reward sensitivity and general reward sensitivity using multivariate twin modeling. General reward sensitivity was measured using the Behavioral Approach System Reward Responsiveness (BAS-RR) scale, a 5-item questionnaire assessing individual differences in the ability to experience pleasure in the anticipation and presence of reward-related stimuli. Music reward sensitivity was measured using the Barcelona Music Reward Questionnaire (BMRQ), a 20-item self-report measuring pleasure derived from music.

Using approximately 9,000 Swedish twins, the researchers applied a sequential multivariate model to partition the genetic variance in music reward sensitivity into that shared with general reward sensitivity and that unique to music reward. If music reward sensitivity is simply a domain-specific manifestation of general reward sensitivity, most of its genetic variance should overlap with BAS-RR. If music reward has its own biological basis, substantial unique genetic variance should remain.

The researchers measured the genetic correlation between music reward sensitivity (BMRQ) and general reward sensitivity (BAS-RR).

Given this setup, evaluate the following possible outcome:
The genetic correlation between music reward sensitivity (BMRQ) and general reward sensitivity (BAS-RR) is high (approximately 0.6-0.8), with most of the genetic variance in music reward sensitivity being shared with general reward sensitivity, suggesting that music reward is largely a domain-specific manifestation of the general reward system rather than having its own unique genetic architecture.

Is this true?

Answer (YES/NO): NO